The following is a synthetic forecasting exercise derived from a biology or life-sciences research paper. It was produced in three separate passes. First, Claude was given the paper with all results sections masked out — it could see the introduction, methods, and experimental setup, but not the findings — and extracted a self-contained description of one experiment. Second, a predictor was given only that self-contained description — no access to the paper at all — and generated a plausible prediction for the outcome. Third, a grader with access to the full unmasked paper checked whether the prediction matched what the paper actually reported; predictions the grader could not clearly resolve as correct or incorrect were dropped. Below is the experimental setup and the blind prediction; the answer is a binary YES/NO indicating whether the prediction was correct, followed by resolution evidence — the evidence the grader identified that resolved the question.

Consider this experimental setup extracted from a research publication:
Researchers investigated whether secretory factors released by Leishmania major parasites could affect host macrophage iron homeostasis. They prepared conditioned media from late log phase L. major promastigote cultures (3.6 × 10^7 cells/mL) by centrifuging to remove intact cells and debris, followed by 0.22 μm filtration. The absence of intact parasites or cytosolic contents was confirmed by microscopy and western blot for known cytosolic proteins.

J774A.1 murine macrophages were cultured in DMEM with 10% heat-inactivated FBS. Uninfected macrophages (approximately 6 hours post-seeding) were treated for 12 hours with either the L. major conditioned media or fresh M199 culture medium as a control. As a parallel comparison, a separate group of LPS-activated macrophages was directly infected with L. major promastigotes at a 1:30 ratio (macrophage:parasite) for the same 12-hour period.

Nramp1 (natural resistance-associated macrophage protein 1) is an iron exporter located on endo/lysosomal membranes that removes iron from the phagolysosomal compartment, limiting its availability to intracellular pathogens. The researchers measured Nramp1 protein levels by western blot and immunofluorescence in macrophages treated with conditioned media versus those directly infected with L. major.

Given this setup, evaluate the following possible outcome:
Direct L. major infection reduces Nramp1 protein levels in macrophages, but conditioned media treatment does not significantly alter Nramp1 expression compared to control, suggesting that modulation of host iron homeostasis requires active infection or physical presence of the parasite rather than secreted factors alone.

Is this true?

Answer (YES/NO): NO